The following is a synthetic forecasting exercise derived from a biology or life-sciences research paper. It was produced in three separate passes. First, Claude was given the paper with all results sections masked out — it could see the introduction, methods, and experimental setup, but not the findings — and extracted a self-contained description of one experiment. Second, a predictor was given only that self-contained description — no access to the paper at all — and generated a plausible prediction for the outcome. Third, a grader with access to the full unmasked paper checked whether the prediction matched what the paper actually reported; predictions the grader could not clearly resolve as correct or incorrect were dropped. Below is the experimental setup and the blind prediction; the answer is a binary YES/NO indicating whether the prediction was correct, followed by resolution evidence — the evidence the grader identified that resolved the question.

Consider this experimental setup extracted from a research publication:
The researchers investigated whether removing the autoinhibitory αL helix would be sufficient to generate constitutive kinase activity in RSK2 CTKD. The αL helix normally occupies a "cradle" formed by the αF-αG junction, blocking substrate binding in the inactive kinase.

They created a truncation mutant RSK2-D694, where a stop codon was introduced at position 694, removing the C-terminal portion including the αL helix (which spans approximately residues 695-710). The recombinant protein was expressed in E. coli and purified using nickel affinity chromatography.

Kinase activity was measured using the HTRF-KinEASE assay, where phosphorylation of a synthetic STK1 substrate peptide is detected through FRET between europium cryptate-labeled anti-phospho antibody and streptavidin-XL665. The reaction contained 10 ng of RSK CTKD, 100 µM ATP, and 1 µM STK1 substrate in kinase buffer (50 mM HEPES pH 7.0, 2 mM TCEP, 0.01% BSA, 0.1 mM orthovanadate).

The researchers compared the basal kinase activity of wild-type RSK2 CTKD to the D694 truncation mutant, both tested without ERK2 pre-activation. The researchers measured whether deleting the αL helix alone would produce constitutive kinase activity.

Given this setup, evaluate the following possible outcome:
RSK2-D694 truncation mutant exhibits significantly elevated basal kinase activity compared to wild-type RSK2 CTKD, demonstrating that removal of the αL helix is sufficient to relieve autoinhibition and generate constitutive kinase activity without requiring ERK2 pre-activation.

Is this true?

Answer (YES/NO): NO